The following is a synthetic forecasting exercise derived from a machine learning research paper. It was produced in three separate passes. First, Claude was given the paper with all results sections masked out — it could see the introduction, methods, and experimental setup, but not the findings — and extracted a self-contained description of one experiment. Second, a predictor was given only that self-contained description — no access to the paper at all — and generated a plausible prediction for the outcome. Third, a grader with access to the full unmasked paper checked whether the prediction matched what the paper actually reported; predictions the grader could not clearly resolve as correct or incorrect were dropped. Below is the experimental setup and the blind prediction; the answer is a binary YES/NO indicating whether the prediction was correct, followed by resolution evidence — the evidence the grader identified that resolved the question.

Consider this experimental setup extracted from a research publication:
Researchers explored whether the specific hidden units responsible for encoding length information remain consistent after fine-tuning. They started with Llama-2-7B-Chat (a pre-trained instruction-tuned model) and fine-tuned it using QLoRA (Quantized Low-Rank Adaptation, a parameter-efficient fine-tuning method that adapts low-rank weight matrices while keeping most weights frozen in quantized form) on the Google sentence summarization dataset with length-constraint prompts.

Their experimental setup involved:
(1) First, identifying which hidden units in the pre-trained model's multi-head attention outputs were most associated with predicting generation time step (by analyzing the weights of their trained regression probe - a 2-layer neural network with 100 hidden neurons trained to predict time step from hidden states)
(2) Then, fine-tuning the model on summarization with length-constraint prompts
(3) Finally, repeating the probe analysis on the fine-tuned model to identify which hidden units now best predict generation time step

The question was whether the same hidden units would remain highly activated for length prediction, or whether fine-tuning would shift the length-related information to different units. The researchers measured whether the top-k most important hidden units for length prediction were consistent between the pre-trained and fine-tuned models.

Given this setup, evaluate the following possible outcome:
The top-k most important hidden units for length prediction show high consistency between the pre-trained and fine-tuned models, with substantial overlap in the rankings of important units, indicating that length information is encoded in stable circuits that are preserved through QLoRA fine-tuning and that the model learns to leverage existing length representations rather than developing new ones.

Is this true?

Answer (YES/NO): YES